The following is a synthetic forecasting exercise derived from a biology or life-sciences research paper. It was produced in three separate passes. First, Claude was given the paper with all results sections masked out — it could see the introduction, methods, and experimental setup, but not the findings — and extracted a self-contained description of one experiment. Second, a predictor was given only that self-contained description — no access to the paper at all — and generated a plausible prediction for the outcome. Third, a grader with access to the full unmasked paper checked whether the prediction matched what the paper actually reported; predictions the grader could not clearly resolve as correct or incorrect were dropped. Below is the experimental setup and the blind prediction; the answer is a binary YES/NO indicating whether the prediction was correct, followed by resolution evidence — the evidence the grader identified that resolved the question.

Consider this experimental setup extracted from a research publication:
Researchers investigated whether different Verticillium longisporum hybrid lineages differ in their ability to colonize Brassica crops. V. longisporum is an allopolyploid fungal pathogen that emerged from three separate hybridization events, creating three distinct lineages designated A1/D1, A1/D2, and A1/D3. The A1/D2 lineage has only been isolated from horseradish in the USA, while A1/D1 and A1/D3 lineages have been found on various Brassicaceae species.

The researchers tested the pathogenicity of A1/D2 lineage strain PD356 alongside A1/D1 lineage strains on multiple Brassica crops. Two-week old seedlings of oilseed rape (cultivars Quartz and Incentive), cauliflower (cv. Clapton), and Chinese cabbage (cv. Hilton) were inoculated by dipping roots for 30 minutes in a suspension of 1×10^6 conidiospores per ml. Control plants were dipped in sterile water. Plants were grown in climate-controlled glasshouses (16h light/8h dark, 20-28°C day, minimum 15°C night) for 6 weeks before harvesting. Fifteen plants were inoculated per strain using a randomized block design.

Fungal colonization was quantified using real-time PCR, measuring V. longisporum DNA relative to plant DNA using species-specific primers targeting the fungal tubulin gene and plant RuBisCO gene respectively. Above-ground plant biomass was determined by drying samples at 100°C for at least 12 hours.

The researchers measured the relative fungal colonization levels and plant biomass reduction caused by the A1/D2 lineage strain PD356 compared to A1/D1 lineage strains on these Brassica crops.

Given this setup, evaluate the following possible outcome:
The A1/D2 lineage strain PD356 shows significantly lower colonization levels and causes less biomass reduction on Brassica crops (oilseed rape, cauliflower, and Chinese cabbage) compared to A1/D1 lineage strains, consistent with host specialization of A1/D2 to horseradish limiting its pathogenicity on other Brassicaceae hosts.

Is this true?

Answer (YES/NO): YES